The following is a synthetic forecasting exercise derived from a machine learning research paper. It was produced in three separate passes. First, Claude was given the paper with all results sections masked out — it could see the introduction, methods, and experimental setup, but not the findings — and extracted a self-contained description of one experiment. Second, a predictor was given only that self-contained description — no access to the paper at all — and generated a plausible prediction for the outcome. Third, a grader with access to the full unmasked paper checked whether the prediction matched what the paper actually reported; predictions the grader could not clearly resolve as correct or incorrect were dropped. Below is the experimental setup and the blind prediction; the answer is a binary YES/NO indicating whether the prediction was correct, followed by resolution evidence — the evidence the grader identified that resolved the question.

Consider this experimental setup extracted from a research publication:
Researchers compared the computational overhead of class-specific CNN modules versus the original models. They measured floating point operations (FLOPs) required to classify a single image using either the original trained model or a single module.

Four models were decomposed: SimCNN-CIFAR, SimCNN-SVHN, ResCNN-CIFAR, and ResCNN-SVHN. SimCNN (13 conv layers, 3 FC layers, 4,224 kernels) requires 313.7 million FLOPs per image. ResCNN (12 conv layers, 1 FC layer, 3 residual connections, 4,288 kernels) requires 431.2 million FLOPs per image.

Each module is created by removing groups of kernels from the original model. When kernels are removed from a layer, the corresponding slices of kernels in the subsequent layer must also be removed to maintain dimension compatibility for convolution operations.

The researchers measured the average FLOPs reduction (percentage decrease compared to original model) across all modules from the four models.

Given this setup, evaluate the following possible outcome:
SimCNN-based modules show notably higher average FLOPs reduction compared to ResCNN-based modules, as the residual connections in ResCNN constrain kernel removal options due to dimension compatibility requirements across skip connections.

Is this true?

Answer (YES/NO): NO